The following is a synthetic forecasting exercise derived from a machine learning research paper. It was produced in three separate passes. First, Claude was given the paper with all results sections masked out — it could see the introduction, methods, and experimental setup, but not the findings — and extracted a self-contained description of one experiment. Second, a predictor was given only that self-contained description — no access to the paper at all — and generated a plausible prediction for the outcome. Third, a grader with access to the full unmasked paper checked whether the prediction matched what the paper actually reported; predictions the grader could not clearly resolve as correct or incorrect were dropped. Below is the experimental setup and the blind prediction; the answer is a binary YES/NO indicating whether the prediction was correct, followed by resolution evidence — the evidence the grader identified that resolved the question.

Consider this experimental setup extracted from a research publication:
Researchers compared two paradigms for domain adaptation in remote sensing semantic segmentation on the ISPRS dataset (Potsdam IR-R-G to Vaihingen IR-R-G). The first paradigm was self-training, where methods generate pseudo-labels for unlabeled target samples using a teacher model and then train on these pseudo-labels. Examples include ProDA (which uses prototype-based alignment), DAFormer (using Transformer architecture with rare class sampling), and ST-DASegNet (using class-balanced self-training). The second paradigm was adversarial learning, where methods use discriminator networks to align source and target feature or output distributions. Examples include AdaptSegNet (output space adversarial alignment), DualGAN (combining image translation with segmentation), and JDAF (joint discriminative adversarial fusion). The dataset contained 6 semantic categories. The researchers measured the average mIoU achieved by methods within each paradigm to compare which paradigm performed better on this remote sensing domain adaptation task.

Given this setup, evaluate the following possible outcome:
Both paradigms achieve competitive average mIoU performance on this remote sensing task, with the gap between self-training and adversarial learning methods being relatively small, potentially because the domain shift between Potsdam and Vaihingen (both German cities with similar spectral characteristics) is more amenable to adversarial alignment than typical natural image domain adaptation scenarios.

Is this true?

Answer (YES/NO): NO